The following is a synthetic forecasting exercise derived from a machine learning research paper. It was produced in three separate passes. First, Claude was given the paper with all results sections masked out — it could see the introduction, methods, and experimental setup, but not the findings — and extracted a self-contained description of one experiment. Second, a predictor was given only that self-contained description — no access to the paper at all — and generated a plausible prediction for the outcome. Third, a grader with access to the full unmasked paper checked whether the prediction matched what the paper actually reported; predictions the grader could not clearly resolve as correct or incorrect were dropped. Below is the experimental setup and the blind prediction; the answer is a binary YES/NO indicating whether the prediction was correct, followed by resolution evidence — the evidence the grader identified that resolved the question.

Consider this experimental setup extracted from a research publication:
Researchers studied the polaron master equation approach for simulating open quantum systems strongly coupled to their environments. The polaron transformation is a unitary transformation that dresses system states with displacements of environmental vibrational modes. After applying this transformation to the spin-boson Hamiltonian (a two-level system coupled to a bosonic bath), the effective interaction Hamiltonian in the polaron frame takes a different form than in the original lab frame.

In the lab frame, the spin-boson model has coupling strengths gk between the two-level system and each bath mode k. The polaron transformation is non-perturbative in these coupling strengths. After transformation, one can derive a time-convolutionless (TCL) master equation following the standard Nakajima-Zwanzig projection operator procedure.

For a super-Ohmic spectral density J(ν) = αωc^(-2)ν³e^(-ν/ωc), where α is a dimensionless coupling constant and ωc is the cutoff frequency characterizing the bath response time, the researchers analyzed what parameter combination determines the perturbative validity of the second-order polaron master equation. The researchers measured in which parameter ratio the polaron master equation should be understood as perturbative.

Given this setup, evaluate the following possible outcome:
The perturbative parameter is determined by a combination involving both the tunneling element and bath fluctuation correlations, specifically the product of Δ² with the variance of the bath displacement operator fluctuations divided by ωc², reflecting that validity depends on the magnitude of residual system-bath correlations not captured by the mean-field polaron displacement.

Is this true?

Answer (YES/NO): NO